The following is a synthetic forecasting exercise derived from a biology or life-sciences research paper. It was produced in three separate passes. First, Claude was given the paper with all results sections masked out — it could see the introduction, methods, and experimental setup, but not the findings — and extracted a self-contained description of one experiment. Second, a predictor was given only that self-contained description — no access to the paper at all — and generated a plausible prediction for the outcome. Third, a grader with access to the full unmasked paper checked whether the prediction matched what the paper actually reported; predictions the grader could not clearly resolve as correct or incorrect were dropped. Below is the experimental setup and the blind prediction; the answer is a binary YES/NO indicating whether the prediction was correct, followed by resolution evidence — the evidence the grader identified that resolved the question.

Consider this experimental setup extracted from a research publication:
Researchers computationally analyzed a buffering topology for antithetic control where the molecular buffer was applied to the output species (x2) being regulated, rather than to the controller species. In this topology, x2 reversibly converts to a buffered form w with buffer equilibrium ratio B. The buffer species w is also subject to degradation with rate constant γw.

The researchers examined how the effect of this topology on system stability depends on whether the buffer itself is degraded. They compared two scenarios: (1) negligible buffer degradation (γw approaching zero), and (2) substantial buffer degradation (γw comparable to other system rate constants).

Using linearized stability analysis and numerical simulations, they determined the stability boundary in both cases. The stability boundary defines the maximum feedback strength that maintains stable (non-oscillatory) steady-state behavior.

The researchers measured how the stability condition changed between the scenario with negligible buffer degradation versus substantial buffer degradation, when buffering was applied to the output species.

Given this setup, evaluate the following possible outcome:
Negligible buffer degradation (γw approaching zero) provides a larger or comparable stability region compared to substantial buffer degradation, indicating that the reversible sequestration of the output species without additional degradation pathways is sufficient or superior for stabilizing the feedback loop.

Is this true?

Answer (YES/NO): NO